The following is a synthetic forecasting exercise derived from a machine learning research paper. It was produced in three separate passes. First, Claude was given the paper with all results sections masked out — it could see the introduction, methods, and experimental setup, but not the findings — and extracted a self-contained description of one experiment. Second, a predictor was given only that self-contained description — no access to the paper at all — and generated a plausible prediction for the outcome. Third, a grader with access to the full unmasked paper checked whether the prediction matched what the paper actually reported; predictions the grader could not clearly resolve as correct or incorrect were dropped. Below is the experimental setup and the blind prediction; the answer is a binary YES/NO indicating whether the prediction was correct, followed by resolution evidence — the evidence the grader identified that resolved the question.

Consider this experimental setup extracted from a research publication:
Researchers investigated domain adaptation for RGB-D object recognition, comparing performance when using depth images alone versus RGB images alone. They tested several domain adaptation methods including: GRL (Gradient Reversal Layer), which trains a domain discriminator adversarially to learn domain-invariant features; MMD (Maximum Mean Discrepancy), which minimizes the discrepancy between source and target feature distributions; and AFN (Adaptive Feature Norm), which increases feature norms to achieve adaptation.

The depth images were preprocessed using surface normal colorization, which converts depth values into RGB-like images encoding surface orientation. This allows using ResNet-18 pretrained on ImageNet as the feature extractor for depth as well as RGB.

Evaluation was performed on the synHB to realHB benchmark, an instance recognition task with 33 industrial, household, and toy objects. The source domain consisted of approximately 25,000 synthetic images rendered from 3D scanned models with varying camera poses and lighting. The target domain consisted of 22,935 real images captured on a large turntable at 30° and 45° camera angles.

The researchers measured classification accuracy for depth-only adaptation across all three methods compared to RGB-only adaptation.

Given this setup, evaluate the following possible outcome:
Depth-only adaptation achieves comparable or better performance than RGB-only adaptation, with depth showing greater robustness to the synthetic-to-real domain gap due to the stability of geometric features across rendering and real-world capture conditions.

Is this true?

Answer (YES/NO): NO